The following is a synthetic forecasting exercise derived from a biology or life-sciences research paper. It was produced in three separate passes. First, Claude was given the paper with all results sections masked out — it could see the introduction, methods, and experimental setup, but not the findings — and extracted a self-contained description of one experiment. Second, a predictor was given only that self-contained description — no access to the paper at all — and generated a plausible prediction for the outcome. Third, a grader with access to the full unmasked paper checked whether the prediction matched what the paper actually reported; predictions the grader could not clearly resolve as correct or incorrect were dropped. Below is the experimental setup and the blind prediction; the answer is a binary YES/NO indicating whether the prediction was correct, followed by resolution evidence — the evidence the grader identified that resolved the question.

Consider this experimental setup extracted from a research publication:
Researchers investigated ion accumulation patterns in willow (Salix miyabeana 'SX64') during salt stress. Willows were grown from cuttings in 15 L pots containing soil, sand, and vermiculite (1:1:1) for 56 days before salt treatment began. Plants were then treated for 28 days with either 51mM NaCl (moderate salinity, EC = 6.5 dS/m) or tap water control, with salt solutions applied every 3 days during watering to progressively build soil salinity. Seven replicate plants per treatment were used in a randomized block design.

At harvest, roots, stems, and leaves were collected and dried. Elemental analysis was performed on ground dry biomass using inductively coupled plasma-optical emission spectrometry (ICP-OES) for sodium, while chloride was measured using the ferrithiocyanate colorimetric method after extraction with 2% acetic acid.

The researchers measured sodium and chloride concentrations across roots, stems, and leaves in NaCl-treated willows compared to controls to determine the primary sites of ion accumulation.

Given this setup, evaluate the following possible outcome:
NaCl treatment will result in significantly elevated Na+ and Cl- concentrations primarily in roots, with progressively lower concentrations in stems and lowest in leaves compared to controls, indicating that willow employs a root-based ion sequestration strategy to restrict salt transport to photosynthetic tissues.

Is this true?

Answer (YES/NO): NO